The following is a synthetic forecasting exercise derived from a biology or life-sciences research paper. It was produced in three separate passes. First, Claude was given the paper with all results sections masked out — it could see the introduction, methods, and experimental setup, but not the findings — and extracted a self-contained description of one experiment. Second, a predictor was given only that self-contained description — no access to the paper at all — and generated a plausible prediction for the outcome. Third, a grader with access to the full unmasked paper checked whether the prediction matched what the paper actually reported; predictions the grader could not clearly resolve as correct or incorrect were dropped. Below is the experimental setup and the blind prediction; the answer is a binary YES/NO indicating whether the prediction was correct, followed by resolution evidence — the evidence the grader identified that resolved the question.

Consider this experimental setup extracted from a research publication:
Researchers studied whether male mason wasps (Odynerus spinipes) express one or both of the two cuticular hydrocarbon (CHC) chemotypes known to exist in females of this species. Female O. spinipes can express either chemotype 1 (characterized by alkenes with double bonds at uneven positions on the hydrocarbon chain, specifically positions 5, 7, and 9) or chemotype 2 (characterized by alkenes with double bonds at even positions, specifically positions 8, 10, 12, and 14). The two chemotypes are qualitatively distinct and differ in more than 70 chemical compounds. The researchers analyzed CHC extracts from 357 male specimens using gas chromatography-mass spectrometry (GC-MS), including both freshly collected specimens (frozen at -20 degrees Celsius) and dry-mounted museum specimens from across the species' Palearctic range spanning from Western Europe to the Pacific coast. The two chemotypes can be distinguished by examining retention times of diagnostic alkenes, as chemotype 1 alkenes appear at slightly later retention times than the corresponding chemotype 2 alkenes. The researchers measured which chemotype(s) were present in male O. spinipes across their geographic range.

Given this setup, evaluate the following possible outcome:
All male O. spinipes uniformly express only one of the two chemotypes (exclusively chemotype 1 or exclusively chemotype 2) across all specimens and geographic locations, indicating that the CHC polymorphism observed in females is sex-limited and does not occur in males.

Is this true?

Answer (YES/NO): YES